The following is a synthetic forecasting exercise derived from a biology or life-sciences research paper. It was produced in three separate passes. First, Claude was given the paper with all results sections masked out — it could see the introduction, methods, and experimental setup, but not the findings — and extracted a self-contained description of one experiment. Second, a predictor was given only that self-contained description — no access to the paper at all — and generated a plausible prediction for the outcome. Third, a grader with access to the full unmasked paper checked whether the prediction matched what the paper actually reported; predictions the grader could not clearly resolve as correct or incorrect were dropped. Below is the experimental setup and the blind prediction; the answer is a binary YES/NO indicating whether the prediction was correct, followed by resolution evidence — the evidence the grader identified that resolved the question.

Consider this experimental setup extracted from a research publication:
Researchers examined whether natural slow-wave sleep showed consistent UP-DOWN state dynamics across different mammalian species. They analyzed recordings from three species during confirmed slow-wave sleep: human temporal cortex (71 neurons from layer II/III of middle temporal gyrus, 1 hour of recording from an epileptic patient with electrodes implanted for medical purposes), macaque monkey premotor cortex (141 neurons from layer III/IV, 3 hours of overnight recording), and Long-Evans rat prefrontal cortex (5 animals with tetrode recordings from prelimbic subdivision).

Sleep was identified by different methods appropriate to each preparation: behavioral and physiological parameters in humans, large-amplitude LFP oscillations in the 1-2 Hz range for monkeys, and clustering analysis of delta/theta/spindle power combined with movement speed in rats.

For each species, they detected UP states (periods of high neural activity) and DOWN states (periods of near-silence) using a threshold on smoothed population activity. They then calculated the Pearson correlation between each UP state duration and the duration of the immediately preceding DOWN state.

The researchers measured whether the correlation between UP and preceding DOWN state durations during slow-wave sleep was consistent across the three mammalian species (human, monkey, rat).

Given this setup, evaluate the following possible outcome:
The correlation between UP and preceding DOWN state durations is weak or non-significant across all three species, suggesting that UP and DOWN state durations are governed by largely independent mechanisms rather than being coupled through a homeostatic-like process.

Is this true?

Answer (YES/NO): NO